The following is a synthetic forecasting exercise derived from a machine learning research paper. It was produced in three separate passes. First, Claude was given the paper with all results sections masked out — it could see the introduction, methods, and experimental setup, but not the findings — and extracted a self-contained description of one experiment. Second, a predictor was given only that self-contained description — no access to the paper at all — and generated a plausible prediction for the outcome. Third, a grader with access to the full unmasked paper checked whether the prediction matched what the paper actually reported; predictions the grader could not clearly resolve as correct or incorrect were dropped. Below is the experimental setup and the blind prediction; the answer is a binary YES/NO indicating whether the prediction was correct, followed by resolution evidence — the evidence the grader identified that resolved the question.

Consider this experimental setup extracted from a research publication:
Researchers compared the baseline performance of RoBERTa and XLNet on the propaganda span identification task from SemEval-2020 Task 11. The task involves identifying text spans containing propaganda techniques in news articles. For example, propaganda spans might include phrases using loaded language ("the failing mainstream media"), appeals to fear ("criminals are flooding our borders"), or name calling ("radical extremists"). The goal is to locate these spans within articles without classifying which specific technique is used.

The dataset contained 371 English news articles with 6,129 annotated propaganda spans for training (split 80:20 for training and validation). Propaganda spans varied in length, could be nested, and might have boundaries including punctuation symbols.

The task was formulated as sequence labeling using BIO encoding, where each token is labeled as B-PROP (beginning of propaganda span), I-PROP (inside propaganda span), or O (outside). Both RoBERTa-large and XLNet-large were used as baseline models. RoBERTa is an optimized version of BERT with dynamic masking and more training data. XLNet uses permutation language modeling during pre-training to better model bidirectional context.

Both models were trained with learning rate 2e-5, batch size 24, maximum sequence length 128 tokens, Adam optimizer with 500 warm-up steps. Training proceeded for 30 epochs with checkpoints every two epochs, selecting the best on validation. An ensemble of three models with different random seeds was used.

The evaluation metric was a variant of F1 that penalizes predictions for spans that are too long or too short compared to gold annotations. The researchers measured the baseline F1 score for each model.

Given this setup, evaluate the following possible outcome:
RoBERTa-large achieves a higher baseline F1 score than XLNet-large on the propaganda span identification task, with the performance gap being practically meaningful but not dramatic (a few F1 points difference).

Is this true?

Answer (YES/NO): NO